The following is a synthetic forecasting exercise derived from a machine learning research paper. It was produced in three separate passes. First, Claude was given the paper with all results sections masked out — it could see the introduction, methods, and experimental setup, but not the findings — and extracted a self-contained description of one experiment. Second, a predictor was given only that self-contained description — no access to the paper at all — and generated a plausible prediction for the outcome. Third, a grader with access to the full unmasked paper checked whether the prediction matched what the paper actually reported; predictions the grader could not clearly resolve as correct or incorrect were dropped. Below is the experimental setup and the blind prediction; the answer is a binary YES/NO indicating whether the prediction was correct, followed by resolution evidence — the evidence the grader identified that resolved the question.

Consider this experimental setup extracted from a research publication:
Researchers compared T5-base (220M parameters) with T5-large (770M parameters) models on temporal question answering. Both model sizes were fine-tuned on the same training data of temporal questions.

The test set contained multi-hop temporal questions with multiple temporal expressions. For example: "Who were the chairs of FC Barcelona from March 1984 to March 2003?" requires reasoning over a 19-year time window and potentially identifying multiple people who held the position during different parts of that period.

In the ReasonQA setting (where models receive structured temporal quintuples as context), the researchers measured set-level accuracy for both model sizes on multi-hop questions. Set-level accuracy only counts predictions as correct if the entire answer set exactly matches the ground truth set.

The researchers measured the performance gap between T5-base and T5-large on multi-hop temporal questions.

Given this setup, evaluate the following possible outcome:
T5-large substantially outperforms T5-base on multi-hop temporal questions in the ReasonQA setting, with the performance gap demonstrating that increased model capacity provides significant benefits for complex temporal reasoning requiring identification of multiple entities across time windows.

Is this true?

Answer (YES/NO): YES